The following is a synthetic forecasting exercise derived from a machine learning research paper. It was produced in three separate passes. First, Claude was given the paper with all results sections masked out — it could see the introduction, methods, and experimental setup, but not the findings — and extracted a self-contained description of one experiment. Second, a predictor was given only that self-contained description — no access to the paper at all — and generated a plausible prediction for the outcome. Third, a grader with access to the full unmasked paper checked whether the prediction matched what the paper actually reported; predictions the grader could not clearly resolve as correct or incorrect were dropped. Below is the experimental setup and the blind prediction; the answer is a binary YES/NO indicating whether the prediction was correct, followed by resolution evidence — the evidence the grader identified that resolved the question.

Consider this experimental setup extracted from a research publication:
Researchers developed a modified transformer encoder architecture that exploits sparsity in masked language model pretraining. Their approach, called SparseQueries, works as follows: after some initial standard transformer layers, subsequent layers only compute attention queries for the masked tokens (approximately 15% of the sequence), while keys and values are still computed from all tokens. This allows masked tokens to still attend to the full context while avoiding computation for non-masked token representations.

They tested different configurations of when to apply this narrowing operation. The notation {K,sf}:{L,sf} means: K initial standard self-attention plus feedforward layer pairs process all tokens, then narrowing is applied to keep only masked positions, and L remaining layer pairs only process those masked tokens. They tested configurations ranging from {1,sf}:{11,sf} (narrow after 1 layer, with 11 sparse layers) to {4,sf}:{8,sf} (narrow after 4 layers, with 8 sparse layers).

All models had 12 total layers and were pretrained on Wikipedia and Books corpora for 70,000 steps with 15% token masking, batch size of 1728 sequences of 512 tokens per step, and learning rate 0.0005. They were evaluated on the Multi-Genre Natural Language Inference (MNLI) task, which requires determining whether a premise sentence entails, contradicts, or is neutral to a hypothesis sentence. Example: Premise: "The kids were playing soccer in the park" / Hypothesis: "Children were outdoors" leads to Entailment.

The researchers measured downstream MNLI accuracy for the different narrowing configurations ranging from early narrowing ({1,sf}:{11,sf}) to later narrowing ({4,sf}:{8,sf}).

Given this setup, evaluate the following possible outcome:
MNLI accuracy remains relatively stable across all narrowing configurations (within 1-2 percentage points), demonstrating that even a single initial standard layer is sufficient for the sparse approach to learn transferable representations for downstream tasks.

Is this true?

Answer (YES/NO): NO